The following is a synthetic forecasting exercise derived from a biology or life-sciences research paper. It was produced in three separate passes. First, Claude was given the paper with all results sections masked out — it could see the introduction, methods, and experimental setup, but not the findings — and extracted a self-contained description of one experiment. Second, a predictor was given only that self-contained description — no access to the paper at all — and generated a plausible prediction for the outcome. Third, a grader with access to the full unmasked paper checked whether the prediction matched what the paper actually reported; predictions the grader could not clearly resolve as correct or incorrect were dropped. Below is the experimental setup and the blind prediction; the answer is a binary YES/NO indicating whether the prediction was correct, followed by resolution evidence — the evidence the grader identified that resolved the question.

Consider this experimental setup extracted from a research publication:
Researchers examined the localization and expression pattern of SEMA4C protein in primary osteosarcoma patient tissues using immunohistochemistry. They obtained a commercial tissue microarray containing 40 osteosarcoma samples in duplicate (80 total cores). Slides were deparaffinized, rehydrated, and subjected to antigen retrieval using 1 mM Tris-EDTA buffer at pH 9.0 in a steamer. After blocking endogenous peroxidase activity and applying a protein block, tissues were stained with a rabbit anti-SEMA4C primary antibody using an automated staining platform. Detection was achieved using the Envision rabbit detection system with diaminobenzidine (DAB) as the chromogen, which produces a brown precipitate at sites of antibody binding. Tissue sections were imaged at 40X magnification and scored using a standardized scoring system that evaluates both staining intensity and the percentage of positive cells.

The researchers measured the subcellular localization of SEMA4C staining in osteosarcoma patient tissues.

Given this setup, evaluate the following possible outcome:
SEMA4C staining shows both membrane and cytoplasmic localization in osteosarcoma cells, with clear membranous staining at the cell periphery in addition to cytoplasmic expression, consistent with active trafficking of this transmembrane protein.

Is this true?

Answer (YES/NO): YES